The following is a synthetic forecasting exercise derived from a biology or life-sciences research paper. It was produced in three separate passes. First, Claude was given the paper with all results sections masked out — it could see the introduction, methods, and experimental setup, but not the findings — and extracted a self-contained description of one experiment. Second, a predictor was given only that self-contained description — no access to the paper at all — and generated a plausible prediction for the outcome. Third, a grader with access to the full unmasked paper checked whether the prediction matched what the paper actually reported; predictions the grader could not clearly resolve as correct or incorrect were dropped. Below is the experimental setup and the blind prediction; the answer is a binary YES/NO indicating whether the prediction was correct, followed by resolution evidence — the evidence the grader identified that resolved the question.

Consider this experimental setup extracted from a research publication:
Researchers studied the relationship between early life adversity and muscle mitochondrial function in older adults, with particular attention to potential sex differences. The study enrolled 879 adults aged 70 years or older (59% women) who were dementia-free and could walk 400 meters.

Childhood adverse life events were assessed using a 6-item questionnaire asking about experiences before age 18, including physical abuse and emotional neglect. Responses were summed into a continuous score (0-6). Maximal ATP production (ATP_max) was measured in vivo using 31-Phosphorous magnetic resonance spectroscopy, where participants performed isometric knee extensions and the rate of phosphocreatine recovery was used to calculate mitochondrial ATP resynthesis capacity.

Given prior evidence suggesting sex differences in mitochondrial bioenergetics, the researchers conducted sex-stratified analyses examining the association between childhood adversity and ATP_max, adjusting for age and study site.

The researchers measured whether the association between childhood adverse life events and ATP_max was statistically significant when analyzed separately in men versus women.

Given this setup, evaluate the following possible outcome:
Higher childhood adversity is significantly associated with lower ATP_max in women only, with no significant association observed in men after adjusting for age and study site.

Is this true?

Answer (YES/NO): NO